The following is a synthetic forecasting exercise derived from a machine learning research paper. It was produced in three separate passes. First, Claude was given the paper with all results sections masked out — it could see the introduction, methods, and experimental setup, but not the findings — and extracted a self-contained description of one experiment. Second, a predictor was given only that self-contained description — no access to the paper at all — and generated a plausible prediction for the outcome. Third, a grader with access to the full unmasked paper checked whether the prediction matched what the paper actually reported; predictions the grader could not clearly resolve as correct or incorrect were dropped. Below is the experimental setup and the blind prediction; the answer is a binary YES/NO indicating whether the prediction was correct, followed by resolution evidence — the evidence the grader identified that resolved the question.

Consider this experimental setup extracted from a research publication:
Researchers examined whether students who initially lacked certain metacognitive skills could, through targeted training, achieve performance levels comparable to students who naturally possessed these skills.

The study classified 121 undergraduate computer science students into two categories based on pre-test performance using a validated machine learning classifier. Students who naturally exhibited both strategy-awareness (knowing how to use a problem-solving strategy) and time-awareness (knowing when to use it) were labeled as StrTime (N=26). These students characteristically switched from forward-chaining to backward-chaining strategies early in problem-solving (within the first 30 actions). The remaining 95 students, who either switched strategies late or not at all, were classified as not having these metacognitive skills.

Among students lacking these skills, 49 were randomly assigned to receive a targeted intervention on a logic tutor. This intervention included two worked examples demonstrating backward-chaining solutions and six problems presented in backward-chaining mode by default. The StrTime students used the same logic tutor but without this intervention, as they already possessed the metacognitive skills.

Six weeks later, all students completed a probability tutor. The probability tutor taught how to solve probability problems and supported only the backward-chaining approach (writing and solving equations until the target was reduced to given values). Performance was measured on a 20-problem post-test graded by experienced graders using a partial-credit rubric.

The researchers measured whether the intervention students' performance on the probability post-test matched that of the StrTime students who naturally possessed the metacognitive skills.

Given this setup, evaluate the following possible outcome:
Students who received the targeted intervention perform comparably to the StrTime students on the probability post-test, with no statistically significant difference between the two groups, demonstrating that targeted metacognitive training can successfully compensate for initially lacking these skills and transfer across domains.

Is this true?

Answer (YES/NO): YES